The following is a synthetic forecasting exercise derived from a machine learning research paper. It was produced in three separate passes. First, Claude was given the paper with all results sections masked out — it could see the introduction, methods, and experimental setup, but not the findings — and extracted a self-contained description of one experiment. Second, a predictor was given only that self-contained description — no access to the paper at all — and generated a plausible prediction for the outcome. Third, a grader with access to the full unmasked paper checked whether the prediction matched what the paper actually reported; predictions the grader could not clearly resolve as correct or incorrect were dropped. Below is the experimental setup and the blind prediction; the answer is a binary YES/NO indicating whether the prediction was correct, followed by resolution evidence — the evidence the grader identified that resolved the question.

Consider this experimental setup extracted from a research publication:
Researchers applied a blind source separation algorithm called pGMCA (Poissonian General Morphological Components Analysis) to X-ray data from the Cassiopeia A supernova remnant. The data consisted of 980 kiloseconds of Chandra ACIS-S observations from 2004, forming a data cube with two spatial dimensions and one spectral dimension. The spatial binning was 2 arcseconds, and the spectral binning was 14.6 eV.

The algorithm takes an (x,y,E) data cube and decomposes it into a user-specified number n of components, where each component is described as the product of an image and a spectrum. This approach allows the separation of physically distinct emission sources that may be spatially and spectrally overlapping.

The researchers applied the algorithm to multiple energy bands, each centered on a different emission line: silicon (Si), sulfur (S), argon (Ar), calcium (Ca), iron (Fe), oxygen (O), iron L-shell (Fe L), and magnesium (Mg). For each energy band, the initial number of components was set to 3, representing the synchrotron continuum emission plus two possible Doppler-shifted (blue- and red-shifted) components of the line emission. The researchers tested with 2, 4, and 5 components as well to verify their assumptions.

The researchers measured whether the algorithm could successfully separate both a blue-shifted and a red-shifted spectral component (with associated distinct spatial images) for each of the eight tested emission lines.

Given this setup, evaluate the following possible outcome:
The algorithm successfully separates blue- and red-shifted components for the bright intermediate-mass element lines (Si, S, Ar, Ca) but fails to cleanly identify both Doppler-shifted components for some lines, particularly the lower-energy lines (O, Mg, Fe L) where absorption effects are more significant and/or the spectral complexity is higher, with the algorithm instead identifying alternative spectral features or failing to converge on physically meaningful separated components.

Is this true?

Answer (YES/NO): NO